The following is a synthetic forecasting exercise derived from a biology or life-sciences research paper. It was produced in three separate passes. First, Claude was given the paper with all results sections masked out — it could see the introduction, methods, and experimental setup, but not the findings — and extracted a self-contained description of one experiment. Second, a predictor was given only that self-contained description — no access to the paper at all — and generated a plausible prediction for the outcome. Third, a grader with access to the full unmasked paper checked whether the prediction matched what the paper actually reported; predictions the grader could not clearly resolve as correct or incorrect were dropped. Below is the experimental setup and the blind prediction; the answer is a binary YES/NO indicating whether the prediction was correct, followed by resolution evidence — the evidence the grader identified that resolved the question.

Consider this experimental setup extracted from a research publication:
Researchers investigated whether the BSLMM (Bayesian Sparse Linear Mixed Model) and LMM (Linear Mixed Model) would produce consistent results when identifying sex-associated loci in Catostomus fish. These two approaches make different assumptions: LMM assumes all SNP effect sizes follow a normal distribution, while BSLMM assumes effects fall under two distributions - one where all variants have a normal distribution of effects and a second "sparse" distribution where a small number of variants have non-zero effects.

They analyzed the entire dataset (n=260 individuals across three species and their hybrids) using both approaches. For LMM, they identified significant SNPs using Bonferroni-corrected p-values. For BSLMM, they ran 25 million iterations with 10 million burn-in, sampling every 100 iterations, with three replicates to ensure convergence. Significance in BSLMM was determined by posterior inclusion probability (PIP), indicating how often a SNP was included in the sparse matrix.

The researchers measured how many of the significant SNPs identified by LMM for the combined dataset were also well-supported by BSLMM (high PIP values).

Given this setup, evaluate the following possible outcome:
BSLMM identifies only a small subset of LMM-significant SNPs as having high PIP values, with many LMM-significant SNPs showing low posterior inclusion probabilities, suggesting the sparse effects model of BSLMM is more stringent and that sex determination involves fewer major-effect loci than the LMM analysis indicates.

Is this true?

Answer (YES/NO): YES